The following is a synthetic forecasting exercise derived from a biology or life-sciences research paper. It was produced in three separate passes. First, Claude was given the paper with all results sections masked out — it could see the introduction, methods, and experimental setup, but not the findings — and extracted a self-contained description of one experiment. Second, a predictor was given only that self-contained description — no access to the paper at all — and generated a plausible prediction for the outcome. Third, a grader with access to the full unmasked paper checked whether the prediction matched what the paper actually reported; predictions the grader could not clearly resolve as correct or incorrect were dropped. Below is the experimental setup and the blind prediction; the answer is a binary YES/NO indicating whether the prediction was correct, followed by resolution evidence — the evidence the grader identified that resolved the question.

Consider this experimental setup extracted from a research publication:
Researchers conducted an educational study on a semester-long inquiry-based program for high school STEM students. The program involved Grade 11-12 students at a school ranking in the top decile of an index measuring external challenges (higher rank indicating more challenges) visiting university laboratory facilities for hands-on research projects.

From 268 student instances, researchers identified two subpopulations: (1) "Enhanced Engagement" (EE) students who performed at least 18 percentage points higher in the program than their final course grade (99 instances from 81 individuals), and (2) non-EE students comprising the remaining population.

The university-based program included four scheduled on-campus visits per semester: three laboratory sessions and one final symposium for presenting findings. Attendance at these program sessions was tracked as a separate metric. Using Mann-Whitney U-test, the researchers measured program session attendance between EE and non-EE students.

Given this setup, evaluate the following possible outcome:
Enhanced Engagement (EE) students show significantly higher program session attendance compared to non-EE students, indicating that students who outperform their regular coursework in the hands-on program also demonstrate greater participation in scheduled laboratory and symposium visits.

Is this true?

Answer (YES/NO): NO